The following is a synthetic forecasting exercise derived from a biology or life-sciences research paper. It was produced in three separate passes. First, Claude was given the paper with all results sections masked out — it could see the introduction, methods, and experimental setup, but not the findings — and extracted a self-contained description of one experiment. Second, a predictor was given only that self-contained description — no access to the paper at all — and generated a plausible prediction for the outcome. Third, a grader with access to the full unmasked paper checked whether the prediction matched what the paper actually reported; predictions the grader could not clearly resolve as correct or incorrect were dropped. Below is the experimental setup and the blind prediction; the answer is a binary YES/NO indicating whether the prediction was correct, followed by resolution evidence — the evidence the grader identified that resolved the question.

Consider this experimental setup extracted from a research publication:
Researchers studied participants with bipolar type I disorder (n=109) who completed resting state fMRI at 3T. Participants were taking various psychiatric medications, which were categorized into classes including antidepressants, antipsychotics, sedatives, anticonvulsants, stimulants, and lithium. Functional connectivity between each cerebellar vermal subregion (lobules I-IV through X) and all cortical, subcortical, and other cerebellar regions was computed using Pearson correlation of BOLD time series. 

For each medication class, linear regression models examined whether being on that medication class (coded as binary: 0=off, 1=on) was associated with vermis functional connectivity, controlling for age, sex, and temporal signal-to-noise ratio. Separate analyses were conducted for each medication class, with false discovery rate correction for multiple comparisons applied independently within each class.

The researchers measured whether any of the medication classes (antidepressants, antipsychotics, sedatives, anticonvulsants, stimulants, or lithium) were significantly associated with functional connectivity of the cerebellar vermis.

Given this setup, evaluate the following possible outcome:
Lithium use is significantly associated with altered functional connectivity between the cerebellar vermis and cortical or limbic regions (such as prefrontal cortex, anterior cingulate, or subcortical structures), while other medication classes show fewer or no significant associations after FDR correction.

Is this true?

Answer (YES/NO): NO